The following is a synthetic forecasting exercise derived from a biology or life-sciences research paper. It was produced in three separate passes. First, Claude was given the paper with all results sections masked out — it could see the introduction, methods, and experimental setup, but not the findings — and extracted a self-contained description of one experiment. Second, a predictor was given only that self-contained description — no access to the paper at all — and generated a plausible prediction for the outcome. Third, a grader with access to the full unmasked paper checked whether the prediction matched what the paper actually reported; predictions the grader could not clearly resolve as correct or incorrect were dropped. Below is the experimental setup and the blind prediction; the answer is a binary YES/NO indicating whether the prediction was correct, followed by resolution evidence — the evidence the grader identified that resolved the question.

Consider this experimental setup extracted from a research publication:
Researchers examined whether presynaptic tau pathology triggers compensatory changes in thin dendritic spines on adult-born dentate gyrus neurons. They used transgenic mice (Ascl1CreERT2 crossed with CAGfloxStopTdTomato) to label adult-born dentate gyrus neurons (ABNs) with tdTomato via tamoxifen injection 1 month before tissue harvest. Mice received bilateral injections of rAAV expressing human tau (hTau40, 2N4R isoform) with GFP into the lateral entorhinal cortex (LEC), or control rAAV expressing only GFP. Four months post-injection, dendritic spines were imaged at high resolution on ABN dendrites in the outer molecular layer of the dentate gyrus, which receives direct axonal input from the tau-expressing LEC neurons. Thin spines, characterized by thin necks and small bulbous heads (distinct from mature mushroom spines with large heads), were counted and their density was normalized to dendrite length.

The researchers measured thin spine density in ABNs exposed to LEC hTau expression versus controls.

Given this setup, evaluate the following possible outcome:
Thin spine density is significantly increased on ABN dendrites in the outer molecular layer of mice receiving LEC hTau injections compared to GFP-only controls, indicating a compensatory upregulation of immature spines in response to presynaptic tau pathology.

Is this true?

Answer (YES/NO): YES